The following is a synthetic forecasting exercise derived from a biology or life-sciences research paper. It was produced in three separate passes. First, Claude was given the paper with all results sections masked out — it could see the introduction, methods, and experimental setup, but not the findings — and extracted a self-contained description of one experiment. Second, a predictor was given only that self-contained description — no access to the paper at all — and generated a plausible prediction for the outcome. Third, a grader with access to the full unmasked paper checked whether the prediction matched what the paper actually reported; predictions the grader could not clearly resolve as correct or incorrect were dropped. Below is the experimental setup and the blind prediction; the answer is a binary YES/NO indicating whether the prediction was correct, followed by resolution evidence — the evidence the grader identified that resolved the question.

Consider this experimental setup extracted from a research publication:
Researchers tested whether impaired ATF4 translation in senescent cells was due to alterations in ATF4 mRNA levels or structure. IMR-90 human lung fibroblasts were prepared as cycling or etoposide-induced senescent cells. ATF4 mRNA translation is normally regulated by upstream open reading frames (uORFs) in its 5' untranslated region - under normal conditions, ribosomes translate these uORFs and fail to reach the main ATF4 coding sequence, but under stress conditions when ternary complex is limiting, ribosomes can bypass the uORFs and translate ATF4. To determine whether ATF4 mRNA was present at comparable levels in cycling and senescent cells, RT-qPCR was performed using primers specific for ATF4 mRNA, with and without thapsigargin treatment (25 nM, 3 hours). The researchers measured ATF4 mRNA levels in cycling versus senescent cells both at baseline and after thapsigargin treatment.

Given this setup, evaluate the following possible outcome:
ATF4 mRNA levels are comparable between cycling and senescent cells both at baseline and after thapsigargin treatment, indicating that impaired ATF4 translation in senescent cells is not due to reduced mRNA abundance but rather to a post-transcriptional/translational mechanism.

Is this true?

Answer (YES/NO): YES